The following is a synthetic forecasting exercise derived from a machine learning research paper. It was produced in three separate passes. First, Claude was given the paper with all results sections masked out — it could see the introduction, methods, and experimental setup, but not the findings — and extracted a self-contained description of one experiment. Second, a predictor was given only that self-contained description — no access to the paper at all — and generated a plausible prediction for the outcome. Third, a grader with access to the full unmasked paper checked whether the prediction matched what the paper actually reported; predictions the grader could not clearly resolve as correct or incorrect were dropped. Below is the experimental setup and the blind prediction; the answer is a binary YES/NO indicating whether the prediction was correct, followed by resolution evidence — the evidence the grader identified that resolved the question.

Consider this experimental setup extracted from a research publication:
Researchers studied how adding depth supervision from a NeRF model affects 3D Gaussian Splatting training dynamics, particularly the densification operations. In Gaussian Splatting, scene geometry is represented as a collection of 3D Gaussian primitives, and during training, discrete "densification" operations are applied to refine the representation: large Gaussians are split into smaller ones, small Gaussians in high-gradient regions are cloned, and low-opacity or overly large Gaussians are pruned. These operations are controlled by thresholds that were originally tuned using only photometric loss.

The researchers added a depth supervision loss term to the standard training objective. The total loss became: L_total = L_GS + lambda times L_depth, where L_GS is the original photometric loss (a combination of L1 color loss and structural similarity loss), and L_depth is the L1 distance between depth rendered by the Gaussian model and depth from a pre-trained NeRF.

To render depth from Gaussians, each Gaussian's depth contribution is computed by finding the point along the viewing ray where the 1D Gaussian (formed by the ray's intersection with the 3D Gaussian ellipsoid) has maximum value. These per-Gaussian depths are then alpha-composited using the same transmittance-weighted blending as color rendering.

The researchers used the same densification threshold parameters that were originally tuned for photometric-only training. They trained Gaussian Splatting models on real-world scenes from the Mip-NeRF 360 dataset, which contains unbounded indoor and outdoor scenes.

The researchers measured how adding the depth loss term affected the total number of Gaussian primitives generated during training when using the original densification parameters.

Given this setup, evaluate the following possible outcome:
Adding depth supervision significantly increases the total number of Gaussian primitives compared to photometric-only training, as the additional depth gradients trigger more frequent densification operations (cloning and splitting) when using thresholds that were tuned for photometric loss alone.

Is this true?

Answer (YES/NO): YES